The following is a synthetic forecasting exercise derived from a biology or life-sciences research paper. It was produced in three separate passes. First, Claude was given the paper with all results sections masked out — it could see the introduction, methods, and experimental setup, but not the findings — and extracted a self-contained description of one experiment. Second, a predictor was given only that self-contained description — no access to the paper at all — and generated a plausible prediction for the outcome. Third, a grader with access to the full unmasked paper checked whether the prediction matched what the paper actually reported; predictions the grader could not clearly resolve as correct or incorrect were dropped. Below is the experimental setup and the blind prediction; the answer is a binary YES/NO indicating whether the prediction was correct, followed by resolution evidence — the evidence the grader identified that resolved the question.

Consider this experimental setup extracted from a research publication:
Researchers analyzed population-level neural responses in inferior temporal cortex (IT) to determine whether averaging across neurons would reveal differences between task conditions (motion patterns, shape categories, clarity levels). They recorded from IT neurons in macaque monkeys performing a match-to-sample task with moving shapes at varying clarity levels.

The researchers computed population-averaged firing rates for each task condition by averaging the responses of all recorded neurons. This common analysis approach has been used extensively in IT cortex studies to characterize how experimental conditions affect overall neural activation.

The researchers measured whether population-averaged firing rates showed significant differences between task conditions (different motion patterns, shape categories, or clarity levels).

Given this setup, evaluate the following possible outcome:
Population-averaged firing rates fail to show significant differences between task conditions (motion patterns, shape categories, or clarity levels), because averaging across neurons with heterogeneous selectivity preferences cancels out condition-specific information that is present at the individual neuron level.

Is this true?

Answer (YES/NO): YES